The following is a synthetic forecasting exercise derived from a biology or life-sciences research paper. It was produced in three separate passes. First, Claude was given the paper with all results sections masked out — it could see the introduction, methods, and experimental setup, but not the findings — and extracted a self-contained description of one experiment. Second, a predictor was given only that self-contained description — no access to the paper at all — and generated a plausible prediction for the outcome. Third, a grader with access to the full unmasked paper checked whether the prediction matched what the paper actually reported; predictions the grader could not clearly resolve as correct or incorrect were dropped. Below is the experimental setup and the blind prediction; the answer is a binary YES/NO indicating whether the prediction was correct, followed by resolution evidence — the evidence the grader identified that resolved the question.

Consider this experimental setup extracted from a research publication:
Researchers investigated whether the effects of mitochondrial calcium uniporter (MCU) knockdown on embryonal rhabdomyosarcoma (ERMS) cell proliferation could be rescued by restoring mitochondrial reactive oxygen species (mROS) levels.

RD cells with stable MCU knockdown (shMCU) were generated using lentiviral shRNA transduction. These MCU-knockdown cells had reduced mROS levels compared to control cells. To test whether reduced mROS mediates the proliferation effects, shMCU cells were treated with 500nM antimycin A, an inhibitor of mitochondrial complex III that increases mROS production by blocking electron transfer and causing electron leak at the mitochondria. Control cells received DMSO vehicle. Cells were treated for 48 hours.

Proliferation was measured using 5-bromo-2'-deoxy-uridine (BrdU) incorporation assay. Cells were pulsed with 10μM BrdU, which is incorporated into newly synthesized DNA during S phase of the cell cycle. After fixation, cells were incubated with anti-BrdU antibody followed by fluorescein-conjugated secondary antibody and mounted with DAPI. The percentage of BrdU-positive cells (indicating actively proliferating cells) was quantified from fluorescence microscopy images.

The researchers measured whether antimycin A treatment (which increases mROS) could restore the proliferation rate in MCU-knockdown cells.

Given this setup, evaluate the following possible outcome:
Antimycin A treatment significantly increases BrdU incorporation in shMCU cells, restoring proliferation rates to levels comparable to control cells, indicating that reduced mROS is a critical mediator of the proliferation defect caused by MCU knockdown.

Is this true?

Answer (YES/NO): NO